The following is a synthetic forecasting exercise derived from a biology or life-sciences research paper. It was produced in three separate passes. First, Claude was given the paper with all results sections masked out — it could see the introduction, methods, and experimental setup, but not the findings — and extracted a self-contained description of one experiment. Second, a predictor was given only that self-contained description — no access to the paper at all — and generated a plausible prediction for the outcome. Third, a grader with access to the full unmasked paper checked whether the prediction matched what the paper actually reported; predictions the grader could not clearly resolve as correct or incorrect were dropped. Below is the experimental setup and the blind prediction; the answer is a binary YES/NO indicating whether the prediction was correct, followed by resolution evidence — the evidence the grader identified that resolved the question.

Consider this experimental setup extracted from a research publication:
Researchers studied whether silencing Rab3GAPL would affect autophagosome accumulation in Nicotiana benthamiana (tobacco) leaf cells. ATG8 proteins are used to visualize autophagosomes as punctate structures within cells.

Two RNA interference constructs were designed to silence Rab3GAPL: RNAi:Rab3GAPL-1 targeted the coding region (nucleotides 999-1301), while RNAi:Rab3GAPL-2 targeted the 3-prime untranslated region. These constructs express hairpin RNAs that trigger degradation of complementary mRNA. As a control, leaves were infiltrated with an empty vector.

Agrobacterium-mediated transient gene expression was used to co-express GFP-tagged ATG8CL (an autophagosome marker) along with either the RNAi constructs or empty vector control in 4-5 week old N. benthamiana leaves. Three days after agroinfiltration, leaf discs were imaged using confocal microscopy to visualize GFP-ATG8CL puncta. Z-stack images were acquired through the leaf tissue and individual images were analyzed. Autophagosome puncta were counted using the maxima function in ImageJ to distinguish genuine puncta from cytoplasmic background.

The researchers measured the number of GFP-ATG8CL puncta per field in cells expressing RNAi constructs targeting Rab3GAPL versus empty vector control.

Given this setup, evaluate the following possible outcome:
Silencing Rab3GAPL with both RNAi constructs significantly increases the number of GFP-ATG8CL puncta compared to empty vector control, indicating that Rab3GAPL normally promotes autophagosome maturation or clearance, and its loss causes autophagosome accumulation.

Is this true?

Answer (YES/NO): NO